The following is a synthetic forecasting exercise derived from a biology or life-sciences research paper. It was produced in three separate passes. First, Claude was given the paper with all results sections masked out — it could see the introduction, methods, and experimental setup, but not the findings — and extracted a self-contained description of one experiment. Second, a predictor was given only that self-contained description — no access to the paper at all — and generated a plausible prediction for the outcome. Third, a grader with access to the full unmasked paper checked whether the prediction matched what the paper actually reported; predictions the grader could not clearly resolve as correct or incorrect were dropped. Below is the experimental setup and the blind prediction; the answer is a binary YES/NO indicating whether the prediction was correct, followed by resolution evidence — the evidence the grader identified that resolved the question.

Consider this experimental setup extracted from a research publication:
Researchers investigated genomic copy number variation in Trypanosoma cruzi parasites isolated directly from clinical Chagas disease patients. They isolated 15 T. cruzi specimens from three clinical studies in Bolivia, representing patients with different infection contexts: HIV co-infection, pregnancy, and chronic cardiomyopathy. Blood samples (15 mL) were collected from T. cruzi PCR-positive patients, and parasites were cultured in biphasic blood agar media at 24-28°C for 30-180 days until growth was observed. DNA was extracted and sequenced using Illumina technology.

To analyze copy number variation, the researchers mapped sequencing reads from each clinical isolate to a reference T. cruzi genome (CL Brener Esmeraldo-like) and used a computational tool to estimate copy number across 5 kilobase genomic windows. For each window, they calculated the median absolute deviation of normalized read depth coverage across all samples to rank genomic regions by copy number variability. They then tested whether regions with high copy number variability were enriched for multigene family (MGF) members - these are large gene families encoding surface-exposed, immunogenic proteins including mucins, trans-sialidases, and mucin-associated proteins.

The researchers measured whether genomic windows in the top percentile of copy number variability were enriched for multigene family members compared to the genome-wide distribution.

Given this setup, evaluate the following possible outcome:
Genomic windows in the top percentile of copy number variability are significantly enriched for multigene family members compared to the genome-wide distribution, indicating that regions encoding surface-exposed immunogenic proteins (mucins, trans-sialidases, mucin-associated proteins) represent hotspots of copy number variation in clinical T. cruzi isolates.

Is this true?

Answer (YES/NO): YES